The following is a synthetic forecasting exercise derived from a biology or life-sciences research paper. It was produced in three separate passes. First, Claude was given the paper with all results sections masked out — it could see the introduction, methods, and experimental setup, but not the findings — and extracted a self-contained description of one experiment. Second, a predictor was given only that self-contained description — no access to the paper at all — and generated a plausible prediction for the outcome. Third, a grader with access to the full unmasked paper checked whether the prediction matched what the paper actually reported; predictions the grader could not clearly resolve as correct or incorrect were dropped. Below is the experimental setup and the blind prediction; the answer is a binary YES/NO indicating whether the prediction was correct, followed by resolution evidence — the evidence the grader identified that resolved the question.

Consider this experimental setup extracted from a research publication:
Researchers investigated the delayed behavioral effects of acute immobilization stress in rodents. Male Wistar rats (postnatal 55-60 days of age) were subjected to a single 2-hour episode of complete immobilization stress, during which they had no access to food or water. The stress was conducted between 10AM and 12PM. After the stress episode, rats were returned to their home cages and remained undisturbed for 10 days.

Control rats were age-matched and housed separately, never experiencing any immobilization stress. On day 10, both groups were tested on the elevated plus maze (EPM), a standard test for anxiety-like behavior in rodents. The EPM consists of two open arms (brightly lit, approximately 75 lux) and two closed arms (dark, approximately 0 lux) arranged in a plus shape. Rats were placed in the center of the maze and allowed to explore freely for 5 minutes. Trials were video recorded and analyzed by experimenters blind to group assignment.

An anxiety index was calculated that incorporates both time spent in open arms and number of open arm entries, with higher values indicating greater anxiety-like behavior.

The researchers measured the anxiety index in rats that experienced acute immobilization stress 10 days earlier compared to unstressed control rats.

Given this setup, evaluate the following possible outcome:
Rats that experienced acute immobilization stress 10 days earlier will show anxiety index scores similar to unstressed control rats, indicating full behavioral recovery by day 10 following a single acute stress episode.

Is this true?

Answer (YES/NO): NO